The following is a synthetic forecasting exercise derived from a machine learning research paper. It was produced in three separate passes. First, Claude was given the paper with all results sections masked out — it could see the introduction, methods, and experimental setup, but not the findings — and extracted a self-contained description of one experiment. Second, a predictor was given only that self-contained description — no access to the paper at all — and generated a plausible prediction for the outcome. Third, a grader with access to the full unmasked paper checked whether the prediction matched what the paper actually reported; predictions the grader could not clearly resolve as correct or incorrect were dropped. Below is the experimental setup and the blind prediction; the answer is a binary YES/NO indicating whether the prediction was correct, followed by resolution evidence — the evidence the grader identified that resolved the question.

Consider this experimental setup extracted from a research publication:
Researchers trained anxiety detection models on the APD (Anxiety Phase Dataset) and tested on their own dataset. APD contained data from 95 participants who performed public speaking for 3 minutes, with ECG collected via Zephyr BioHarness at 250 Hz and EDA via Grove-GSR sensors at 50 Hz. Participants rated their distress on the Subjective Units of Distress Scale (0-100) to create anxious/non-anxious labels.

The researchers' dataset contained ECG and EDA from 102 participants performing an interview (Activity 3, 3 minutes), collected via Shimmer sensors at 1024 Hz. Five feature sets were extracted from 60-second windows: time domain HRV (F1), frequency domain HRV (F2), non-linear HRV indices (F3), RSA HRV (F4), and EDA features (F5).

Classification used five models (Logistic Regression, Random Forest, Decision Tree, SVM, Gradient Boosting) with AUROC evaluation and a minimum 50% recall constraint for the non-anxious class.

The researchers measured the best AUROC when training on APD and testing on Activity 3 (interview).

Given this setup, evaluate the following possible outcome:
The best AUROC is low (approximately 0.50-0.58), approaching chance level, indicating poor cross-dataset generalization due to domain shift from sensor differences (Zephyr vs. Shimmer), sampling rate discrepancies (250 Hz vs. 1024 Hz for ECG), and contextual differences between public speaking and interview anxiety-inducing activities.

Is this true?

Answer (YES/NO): NO